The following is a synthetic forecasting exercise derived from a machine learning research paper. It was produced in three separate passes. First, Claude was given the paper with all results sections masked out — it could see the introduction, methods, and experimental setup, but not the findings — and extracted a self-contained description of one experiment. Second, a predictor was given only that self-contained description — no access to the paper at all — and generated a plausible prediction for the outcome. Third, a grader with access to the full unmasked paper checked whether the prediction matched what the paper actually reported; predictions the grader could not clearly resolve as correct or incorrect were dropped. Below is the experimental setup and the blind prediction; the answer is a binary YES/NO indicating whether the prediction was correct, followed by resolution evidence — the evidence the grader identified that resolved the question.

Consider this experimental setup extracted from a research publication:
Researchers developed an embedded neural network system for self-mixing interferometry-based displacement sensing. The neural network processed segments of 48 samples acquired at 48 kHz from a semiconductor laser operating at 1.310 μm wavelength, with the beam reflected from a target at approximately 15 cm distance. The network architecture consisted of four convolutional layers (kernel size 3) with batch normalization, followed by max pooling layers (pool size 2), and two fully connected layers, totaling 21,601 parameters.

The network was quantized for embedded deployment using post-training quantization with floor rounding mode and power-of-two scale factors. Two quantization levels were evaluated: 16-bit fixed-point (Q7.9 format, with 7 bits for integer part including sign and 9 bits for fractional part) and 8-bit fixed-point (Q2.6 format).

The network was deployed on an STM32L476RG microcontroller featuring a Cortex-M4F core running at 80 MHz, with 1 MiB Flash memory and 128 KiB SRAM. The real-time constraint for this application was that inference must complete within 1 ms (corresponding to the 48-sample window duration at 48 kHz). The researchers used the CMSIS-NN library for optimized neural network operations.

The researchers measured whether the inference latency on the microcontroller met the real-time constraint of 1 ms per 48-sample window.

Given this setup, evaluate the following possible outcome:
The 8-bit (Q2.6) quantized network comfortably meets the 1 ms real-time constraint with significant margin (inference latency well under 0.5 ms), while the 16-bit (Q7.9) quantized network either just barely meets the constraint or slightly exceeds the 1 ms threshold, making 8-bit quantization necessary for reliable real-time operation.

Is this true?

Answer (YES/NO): NO